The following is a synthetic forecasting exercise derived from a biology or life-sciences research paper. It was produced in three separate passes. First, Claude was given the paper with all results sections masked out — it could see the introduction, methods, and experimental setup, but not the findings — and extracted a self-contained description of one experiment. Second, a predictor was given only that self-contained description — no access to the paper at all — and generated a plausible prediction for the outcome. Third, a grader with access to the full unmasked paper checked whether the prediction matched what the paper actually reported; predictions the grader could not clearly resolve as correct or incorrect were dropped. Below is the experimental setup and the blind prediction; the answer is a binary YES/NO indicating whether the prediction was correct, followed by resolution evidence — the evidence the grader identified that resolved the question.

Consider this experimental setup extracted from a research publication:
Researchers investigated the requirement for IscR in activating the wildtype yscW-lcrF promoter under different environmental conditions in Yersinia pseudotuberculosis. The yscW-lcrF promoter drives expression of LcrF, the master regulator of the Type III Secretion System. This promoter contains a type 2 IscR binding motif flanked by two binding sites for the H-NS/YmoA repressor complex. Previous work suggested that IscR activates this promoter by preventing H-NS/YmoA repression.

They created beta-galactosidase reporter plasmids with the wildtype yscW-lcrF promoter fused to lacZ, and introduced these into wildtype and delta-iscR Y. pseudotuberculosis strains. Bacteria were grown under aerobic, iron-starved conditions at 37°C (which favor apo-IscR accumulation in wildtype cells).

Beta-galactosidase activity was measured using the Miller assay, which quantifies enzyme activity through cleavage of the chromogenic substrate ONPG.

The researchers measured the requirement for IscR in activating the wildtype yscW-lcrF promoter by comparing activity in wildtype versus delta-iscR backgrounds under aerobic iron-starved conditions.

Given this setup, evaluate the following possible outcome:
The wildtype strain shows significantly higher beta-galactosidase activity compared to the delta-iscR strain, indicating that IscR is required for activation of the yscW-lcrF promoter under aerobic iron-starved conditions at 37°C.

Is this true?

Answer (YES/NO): YES